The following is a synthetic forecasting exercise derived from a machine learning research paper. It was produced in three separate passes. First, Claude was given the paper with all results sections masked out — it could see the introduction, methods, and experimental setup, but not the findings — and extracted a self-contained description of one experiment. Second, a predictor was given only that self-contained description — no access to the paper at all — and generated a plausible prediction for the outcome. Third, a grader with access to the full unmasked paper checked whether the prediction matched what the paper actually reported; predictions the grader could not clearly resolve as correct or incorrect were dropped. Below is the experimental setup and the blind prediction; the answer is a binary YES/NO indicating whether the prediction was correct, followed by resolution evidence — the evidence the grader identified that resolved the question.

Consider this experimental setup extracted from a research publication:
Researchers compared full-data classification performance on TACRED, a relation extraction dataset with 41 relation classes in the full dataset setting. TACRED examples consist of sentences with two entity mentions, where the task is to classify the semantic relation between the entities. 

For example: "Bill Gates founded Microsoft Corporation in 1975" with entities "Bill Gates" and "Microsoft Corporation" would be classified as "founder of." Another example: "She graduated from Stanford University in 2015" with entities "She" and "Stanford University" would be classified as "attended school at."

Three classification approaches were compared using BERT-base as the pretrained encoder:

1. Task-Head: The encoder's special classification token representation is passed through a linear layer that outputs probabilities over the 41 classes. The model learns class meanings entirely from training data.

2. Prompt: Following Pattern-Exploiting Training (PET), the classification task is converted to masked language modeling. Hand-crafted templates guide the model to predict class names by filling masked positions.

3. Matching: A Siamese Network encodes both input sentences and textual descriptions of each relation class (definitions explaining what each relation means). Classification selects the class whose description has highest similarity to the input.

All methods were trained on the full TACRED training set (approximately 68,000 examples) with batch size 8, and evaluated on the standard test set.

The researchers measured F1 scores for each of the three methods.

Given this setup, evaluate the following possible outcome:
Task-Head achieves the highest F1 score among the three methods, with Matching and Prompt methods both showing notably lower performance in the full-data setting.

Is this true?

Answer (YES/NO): NO